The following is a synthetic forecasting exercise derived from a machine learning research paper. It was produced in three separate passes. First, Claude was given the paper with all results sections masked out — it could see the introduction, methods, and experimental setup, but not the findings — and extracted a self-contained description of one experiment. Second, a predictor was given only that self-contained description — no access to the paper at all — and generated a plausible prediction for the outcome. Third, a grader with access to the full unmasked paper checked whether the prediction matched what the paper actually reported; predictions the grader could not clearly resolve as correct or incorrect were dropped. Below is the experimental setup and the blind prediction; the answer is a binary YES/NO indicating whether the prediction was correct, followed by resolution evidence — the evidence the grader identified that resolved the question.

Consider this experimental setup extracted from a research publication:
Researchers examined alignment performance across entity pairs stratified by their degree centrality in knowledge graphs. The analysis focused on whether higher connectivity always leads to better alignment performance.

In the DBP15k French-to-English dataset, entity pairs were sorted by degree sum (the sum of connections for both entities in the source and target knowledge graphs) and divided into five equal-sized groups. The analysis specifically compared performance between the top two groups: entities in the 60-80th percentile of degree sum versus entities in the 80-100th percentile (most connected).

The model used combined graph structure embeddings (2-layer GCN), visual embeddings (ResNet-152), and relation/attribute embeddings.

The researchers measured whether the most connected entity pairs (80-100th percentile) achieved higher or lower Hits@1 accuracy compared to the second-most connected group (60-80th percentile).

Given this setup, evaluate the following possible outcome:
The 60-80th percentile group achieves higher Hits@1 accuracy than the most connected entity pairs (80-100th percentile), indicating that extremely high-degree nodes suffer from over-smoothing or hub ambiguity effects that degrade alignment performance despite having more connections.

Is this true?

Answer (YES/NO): YES